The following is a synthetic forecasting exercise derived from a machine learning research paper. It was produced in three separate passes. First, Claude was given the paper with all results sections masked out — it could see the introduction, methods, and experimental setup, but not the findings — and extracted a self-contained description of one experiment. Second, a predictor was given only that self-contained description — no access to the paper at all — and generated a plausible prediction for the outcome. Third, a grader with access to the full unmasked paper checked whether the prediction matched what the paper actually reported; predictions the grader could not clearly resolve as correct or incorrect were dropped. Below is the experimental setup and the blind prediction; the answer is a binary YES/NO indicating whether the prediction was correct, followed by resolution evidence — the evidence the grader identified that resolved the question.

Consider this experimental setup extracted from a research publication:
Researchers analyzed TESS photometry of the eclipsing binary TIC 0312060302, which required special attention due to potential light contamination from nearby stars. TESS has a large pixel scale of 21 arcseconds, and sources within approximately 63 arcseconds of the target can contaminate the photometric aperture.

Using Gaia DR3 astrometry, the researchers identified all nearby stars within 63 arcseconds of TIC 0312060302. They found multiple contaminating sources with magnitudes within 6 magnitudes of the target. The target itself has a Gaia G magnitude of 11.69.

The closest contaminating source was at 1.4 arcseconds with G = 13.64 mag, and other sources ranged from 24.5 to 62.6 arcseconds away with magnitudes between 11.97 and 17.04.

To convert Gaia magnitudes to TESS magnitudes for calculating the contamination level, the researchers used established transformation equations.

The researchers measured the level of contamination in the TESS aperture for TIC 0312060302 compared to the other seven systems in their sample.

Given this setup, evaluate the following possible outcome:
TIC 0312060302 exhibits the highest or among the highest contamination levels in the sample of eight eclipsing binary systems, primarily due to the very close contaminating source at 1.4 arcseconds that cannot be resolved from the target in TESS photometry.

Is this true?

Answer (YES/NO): YES